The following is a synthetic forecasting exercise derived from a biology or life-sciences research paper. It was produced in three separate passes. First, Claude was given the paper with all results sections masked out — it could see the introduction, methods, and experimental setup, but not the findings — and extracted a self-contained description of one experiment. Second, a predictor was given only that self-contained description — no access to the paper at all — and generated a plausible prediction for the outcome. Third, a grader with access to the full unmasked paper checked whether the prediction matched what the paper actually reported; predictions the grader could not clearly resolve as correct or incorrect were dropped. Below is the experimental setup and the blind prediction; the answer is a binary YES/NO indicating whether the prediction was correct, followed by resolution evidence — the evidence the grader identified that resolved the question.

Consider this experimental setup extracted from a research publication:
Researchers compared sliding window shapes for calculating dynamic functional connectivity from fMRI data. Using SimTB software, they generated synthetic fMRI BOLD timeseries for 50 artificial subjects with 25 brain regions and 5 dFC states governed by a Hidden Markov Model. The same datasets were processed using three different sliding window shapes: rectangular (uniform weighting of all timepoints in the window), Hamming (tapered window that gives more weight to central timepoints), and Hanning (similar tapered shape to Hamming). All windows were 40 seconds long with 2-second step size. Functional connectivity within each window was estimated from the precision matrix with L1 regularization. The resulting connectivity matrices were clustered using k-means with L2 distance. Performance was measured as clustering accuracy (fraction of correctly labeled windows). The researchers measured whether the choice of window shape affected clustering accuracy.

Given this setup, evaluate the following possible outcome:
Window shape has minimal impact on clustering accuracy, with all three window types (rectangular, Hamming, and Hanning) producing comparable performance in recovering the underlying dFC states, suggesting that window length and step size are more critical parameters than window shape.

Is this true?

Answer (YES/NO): NO